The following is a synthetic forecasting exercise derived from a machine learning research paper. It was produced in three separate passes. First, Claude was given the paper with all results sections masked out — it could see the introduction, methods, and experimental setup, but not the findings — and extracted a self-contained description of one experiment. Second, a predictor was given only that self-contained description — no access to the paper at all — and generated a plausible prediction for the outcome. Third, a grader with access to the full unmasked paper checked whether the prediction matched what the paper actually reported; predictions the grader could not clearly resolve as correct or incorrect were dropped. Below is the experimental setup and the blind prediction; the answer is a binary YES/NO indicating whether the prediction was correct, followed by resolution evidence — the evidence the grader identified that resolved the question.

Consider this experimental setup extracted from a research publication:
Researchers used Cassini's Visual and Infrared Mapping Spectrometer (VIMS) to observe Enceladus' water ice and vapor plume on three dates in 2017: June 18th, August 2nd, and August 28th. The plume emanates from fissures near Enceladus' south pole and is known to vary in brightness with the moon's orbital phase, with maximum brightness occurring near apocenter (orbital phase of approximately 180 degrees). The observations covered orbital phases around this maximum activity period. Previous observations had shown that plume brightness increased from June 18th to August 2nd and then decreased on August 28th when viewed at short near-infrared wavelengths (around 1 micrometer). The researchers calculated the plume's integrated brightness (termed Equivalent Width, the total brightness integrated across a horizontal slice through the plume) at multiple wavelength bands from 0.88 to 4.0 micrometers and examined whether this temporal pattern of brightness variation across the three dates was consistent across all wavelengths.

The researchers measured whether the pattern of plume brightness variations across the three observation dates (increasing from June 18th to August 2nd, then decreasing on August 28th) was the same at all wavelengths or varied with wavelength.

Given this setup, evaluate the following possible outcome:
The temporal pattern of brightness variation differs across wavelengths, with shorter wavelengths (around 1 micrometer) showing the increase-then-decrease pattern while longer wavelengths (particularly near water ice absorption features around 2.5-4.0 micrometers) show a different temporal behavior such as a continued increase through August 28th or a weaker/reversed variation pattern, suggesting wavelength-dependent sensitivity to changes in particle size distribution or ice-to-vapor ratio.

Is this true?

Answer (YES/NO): YES